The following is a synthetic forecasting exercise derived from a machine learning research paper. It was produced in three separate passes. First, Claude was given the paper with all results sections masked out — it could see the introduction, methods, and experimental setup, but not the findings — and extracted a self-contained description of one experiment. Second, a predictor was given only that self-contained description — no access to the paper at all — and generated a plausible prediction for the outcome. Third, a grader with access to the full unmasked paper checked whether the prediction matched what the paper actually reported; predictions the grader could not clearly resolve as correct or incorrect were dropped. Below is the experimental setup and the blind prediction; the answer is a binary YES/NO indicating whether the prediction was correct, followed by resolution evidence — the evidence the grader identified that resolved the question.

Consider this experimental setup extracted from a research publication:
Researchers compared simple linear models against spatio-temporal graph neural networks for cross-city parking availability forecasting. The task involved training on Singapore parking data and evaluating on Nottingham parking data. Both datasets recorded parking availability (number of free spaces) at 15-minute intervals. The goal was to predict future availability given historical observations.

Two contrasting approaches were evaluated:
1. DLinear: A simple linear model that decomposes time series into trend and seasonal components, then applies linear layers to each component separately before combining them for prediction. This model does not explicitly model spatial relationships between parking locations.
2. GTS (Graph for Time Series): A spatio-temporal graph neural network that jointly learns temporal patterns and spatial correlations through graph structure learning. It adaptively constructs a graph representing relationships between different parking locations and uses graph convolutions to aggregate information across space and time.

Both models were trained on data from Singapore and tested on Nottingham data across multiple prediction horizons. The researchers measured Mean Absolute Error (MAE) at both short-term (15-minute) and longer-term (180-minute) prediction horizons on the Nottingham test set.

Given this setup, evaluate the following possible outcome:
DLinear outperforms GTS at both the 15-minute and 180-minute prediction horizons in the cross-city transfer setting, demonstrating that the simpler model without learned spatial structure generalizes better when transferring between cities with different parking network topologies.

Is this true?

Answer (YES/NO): NO